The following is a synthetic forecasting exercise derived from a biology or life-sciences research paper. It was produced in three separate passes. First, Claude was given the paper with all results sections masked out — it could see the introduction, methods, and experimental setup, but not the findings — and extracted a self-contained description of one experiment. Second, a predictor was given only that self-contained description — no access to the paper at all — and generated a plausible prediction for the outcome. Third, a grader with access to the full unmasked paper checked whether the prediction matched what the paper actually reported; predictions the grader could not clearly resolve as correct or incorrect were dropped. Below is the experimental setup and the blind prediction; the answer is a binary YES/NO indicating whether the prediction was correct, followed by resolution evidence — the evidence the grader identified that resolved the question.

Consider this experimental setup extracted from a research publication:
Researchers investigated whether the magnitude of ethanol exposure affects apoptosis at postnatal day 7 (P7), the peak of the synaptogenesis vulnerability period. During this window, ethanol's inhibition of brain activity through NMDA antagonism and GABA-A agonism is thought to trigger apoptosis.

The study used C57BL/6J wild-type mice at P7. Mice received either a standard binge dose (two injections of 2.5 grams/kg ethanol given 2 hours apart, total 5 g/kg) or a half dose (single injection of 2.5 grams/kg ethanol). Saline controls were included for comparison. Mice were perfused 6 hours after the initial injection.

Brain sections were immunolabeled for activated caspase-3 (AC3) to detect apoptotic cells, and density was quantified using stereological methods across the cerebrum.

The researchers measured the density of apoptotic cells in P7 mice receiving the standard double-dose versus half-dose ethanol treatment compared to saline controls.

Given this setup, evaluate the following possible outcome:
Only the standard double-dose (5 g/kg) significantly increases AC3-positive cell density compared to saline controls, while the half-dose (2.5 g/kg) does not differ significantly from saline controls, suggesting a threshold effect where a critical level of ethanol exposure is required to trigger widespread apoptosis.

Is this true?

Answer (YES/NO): NO